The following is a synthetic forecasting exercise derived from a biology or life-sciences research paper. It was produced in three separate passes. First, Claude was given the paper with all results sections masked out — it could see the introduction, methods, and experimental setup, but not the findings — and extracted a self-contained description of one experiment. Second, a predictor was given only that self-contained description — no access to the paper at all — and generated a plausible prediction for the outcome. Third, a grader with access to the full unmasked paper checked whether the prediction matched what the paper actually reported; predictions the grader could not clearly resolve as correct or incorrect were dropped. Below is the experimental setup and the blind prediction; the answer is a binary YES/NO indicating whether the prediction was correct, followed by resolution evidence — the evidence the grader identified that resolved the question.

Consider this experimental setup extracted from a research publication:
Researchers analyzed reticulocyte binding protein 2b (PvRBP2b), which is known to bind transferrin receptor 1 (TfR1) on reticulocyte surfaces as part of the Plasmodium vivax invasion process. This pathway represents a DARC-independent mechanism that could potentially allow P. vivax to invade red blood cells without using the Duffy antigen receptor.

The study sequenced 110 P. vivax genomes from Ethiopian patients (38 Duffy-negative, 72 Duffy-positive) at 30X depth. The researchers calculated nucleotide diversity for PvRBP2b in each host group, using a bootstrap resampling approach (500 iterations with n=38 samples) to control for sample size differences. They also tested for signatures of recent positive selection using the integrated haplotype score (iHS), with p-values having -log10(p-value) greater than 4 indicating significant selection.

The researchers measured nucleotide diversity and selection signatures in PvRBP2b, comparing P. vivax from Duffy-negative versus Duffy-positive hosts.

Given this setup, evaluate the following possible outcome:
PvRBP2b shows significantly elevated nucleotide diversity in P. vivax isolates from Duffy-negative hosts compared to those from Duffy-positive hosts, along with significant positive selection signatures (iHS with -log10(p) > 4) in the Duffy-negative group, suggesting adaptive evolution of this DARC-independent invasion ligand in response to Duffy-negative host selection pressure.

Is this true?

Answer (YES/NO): NO